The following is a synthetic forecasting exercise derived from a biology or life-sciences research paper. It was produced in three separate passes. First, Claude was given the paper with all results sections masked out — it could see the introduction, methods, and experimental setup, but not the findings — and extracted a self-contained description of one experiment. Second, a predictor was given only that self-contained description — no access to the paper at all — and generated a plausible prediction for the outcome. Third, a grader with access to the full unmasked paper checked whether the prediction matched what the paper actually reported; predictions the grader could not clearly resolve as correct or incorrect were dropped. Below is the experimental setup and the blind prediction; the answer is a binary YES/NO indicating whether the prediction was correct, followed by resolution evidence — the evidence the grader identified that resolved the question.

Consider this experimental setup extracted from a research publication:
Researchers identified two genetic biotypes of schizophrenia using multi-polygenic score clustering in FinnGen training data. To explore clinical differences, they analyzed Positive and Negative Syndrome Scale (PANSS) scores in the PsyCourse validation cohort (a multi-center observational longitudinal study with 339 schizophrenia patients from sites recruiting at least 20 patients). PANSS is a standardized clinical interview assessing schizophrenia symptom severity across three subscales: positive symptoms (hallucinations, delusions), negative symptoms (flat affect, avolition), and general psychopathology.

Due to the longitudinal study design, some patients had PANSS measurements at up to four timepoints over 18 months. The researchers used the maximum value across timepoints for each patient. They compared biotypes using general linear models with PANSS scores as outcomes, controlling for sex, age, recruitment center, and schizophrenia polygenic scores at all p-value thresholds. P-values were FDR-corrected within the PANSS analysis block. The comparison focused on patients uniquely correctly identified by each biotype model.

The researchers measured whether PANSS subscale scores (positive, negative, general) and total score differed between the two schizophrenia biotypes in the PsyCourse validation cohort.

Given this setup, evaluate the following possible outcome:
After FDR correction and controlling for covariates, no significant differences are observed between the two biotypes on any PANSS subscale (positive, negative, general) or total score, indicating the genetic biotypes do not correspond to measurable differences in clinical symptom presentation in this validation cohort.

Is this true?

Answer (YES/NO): YES